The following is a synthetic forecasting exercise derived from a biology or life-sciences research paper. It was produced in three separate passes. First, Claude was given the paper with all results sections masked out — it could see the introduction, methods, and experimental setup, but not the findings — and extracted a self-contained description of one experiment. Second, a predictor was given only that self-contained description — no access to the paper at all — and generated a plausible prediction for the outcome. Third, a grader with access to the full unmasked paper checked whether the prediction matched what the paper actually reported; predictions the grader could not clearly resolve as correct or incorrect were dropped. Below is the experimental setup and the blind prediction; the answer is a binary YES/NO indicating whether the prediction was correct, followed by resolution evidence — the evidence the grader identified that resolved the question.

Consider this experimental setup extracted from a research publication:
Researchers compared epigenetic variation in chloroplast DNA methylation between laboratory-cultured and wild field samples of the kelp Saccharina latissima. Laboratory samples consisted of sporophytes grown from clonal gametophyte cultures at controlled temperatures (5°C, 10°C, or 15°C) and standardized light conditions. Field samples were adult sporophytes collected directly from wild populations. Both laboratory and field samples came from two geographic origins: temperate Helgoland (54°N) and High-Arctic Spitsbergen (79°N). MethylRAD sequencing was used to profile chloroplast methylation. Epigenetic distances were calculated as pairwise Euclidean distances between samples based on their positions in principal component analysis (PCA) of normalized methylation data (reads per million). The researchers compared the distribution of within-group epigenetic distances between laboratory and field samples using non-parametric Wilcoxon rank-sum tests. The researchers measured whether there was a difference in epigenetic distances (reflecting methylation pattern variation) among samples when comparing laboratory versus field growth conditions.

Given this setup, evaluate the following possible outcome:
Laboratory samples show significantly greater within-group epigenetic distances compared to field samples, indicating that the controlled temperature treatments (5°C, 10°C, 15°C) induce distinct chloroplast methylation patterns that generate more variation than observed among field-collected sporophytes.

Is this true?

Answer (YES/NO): NO